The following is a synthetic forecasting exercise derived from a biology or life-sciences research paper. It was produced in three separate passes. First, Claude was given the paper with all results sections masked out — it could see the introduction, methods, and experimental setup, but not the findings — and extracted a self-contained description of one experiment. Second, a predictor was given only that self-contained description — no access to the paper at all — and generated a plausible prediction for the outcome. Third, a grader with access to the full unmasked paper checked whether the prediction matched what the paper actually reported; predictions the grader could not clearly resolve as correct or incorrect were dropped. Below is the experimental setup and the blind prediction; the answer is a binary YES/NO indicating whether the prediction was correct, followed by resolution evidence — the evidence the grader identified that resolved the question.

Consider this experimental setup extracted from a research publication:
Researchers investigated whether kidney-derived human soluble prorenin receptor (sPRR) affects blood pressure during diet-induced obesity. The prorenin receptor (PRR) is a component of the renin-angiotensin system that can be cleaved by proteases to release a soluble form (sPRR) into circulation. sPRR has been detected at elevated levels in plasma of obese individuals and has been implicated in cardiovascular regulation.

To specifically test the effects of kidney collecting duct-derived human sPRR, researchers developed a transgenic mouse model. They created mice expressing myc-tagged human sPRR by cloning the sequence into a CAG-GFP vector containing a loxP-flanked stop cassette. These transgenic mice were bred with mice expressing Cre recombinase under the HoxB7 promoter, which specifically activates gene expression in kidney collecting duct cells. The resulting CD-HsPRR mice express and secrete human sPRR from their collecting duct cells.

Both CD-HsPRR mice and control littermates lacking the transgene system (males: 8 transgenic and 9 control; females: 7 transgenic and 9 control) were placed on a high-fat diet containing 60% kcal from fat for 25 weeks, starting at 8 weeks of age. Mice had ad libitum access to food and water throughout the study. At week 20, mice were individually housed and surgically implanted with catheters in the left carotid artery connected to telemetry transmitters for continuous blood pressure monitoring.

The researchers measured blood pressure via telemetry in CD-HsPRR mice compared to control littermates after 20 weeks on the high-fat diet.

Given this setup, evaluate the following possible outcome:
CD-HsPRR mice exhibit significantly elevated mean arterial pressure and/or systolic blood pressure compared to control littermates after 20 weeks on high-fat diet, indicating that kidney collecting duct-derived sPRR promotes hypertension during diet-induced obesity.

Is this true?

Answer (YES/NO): NO